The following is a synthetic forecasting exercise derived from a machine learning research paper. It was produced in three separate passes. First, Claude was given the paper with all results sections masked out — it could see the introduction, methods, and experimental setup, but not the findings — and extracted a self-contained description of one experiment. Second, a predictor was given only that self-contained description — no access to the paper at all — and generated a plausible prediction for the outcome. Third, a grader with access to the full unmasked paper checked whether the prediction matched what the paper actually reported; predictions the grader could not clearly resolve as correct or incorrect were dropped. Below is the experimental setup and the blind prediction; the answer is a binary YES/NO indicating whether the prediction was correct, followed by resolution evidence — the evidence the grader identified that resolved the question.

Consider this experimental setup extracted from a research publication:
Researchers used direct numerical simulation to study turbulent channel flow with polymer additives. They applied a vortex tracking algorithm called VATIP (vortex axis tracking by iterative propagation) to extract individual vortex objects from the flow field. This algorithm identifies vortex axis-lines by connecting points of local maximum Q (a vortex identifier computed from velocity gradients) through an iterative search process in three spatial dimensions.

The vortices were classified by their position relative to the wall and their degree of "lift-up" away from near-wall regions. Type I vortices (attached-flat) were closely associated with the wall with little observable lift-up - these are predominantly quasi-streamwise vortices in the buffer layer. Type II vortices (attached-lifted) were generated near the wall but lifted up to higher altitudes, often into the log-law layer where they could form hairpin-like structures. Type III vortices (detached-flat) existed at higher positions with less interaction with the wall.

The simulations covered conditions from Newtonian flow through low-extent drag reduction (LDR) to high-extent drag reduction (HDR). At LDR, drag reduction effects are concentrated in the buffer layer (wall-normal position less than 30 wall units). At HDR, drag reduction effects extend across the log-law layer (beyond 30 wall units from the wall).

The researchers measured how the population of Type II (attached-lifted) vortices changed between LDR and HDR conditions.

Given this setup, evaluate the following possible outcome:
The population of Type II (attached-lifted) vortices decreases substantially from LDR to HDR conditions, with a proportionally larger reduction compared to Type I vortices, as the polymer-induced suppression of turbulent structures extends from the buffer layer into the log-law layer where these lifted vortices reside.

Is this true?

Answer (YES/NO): YES